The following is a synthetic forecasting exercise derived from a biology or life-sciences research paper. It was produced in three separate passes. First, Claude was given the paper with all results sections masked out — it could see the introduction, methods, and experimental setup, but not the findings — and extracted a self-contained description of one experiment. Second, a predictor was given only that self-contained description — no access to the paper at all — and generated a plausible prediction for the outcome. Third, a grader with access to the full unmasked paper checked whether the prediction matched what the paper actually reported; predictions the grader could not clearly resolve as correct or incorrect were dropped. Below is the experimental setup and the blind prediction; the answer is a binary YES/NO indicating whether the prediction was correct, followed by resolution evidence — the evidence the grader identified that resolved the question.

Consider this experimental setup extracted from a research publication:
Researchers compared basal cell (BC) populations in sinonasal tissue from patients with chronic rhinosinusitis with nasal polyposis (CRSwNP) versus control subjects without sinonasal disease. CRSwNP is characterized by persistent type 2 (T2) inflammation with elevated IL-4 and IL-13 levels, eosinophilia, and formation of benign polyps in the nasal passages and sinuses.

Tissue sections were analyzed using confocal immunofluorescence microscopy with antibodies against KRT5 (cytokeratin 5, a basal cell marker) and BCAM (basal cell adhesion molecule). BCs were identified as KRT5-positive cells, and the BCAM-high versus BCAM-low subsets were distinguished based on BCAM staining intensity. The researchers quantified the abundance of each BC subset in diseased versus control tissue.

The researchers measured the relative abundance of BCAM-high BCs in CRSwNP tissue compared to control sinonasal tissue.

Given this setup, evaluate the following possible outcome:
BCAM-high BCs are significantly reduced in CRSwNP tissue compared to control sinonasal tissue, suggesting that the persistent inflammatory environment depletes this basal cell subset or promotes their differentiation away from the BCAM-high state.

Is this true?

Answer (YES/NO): NO